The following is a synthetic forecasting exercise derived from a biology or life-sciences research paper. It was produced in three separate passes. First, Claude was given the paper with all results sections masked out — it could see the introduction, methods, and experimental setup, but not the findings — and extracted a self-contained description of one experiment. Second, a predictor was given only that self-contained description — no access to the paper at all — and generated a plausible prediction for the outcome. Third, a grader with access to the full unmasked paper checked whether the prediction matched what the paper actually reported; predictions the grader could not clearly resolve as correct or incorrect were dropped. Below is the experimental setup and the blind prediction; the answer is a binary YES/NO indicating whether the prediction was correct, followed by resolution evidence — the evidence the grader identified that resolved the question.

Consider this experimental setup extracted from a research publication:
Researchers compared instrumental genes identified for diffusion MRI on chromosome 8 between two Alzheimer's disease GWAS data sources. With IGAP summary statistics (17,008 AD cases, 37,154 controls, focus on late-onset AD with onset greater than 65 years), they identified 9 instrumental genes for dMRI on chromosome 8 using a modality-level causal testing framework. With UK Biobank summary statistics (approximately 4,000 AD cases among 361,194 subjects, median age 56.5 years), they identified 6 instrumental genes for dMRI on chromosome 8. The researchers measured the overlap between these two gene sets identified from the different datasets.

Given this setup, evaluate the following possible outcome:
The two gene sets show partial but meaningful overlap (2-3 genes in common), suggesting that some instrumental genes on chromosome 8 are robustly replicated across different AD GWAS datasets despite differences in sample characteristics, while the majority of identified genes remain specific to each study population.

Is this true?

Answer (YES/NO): NO